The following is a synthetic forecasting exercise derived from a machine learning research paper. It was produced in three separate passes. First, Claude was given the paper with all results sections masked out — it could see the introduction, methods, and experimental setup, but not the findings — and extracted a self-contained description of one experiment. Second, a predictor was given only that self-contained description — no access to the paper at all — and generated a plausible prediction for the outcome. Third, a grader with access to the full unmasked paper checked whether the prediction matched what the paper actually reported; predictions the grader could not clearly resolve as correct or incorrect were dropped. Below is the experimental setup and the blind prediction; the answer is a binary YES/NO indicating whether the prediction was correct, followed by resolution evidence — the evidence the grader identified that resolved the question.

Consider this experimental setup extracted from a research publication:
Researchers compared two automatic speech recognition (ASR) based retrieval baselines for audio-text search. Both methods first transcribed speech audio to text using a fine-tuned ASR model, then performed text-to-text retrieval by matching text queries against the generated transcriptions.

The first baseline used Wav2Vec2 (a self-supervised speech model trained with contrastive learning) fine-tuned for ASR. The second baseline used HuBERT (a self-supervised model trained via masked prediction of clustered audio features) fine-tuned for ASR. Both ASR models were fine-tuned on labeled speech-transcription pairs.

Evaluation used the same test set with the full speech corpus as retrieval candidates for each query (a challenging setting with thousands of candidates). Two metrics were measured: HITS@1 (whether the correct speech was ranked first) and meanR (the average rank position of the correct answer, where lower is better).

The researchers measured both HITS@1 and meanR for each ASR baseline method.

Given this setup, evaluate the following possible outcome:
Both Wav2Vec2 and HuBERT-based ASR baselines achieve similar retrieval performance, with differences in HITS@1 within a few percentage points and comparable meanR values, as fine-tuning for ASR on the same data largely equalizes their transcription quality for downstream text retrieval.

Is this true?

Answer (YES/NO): NO